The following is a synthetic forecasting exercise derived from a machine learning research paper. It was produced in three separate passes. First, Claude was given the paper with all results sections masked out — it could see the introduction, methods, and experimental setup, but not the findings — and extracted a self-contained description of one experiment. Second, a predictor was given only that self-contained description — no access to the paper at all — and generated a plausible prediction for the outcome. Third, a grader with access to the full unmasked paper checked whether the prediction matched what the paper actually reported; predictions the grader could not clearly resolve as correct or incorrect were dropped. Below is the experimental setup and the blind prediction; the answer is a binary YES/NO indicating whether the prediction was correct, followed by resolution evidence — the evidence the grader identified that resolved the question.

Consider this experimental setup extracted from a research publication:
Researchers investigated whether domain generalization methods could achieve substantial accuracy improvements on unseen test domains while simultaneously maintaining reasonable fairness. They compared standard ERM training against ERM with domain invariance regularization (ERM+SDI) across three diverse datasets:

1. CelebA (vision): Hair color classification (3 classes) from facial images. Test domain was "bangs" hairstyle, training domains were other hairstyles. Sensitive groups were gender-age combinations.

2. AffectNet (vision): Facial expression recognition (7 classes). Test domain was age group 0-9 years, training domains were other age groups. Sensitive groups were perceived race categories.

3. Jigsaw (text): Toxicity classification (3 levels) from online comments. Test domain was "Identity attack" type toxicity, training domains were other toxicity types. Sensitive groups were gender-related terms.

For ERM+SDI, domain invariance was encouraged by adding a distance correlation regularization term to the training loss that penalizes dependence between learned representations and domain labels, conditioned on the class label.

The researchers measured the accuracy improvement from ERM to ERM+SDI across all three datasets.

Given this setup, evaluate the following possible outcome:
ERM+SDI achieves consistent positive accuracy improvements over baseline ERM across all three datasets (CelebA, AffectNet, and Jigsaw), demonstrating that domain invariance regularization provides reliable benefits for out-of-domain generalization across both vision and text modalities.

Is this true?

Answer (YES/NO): YES